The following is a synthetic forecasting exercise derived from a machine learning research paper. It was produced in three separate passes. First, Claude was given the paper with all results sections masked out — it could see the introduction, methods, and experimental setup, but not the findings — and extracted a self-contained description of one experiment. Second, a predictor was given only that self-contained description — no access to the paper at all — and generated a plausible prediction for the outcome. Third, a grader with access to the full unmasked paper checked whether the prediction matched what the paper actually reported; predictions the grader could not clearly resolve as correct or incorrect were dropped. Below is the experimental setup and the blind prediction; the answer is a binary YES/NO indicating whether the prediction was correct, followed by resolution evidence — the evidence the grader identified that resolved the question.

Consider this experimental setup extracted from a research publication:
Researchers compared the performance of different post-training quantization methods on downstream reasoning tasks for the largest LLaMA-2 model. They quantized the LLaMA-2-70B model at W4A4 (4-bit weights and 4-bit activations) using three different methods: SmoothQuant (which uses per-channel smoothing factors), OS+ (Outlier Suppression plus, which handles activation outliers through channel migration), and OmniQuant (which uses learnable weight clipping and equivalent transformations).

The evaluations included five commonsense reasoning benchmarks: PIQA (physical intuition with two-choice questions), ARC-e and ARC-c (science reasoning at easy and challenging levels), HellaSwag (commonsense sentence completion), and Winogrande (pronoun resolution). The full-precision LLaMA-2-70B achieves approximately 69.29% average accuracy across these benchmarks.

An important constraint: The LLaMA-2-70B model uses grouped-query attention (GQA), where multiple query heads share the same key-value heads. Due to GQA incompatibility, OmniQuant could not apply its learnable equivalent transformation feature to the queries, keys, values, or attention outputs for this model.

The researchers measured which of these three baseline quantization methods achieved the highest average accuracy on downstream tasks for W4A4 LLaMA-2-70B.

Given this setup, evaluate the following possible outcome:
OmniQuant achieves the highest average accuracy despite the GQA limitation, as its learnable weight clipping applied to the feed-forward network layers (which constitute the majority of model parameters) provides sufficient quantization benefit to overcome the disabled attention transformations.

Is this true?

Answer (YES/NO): NO